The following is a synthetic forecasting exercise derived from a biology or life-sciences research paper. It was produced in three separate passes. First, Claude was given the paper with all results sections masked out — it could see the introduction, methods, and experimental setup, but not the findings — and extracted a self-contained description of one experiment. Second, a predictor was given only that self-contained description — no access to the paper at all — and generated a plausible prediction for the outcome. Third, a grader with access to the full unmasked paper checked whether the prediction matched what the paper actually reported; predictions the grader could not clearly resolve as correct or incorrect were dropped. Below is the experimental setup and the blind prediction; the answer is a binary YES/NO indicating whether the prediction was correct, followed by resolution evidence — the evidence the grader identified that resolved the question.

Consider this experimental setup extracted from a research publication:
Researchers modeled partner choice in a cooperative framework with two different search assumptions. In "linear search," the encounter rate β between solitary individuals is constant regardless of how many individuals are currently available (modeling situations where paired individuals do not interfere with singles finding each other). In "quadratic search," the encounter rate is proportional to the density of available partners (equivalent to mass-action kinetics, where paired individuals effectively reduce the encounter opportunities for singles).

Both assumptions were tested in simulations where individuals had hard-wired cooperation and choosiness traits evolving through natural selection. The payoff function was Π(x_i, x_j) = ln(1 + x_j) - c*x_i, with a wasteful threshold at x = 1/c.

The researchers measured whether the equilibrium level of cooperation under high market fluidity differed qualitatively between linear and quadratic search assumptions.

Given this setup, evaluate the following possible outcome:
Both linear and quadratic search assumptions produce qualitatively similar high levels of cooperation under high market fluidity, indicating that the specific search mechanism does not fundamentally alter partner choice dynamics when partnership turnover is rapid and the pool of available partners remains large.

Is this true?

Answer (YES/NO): YES